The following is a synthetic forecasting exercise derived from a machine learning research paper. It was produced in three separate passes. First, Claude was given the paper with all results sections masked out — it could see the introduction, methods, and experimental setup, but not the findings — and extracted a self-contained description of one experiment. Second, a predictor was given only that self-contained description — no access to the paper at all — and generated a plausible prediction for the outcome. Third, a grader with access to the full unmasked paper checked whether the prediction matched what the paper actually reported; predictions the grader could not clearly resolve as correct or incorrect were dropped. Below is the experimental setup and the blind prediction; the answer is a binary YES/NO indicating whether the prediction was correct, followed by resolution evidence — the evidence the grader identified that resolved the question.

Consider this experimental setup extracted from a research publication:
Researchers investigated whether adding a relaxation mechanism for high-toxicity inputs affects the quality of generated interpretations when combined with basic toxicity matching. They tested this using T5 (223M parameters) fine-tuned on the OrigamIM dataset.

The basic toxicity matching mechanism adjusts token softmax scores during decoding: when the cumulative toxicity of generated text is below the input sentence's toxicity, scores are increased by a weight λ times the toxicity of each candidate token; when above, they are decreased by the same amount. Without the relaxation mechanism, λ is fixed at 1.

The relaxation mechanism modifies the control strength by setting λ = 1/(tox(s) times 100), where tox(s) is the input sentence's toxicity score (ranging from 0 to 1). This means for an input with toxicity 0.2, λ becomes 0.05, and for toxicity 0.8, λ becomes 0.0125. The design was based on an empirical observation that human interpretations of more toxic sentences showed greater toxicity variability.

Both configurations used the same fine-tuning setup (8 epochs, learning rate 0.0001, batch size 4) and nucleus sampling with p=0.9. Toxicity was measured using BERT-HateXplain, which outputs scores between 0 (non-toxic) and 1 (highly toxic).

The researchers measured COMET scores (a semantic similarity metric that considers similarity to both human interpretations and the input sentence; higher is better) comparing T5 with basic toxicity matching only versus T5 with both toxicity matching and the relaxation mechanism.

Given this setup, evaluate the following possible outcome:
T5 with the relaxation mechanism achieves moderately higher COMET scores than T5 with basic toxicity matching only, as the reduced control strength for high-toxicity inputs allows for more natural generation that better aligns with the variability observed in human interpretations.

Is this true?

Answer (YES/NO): YES